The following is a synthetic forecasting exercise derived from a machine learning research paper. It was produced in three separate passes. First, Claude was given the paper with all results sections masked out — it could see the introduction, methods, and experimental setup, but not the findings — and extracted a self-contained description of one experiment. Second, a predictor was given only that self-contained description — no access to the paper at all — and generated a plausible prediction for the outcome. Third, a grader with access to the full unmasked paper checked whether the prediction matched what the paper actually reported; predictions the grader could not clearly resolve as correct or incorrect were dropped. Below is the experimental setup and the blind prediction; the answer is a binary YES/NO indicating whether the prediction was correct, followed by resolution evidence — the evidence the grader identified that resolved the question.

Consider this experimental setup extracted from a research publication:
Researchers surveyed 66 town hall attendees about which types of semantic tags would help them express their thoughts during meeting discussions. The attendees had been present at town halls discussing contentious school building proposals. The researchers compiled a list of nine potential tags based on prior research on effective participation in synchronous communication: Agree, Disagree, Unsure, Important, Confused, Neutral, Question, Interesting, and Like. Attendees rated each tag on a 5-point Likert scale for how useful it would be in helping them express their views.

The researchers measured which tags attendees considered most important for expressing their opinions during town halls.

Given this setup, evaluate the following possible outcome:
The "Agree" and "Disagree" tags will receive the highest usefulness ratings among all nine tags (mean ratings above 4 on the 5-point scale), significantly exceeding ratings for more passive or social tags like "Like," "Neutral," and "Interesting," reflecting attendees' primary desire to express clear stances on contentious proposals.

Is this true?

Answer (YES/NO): NO